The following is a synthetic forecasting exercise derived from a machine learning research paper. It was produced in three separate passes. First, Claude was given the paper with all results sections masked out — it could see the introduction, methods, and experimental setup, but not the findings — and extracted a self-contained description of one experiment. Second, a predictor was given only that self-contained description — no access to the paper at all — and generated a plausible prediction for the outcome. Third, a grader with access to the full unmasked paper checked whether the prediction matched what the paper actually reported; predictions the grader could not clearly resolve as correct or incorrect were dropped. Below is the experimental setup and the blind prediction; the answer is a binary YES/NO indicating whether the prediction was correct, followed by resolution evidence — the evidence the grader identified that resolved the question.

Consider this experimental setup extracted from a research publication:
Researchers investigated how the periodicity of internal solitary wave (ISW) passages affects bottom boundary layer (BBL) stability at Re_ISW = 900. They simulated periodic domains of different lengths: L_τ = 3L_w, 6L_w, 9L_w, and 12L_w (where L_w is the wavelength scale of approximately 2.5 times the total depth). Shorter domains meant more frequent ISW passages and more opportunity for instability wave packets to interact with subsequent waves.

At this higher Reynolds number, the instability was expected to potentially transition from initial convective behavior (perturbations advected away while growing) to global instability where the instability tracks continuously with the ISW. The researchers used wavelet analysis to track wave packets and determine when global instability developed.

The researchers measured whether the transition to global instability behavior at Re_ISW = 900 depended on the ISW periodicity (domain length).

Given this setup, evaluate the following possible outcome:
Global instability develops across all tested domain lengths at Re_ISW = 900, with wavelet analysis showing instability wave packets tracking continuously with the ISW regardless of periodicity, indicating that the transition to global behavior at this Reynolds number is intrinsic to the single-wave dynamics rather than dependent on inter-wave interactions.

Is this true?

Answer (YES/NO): YES